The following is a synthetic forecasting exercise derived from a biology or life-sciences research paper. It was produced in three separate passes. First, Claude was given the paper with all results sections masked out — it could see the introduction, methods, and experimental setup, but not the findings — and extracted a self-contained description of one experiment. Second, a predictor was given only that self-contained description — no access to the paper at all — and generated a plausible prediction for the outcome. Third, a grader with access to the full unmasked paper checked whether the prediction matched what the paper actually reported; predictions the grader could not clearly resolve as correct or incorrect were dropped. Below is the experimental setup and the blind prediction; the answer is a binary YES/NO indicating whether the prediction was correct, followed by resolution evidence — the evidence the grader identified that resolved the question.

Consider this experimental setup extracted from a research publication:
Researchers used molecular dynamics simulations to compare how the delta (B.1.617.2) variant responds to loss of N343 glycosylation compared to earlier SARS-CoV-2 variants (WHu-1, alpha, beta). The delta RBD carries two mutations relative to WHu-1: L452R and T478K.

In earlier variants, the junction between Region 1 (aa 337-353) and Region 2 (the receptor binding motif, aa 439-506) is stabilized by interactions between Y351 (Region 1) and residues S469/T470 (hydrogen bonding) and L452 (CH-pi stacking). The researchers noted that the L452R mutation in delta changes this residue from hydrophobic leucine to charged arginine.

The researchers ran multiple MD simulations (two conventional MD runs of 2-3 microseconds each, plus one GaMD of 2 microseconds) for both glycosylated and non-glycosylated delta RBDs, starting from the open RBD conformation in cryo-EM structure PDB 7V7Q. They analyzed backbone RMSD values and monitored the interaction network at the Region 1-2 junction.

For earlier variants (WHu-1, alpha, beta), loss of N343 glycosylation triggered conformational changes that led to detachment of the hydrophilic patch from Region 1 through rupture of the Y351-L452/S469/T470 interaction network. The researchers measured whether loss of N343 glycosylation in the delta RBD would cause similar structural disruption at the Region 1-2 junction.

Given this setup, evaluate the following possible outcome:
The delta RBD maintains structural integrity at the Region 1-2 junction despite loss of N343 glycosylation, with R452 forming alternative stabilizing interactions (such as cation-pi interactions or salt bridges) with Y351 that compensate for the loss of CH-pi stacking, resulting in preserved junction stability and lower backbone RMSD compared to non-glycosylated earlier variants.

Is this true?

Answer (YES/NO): NO